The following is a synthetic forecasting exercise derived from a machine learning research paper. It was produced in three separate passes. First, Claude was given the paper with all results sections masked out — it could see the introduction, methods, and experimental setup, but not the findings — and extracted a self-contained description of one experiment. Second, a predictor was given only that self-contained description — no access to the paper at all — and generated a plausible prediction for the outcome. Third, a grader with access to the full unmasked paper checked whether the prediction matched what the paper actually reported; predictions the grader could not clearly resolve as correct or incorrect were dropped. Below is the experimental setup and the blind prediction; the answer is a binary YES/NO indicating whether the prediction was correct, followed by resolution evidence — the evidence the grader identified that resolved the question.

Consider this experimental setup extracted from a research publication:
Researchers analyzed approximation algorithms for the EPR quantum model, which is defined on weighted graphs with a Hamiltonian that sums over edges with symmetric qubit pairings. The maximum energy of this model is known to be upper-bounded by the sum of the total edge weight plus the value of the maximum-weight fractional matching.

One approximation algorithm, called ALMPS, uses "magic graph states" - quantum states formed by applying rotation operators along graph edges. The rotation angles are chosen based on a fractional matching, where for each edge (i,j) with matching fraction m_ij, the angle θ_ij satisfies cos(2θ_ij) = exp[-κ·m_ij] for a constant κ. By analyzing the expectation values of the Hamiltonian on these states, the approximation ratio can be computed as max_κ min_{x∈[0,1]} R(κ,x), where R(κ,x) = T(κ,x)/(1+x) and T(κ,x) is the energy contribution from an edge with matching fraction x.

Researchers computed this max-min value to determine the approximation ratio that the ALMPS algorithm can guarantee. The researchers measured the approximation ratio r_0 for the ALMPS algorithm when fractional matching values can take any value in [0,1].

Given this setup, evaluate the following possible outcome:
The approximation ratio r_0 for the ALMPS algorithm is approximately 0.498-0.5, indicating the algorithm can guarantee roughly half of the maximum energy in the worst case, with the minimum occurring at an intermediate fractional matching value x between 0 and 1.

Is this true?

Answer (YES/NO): NO